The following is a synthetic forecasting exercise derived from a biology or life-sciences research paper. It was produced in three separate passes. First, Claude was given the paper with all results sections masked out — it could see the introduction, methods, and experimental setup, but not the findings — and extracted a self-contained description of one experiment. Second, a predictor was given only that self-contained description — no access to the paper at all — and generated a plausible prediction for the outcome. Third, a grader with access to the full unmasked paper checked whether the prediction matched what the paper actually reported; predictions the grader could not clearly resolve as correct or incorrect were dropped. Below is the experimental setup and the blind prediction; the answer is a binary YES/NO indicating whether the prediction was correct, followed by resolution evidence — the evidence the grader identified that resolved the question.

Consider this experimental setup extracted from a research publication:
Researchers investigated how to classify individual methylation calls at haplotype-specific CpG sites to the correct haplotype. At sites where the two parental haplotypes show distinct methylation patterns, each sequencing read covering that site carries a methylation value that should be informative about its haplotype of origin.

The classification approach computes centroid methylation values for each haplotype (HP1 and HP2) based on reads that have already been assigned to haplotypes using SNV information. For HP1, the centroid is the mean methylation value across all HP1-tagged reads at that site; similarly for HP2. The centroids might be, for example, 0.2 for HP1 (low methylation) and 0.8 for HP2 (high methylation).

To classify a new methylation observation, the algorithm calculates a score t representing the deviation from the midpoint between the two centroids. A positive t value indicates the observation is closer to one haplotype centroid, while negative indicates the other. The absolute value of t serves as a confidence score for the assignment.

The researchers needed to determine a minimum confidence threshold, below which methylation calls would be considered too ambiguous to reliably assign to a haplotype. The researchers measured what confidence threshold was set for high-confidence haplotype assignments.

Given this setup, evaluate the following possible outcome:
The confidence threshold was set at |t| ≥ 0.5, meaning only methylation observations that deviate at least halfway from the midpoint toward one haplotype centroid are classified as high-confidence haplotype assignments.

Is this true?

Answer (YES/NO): NO